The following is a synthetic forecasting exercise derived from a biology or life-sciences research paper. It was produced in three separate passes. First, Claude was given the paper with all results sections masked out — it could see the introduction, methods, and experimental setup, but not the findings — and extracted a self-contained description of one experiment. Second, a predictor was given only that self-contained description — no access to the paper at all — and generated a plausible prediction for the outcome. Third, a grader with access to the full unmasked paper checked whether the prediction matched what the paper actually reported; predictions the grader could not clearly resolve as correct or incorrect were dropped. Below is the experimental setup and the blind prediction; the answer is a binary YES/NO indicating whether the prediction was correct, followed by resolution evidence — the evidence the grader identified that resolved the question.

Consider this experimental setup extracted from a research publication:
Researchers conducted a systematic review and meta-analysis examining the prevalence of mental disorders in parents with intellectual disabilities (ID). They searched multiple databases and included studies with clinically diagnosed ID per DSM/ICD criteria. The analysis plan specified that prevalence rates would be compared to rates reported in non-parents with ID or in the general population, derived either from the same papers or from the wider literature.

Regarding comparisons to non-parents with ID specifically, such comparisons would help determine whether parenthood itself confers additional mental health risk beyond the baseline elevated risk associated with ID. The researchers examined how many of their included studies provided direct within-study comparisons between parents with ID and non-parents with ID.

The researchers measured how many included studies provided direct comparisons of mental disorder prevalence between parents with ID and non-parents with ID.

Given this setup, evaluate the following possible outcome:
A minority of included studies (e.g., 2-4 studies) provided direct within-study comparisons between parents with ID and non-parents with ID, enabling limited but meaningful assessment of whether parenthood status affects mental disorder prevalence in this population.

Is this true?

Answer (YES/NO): NO